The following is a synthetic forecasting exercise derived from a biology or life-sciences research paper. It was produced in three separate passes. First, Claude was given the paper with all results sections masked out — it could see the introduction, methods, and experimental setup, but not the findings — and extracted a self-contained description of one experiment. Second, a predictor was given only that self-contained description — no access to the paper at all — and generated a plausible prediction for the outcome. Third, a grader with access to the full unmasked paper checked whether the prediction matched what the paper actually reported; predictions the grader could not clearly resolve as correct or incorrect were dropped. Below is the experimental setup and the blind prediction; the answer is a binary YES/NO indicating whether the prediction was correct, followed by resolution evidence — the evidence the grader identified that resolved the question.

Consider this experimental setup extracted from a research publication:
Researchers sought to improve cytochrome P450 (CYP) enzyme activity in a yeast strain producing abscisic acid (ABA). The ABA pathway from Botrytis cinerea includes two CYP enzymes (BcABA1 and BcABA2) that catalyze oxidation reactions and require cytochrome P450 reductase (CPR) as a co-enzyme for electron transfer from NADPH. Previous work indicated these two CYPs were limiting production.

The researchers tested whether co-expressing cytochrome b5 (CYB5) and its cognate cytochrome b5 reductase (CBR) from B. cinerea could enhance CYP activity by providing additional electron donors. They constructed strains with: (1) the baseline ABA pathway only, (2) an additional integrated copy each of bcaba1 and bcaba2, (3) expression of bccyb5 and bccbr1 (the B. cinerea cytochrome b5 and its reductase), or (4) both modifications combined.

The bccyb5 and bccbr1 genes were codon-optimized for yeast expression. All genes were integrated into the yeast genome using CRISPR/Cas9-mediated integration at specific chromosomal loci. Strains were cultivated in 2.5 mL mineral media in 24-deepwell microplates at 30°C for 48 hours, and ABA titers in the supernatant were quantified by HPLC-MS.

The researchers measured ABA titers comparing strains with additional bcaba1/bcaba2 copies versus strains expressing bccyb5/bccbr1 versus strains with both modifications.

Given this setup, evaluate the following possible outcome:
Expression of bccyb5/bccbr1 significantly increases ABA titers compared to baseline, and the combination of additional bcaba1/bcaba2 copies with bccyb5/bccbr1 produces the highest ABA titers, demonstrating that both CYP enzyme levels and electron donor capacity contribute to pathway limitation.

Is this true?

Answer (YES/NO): NO